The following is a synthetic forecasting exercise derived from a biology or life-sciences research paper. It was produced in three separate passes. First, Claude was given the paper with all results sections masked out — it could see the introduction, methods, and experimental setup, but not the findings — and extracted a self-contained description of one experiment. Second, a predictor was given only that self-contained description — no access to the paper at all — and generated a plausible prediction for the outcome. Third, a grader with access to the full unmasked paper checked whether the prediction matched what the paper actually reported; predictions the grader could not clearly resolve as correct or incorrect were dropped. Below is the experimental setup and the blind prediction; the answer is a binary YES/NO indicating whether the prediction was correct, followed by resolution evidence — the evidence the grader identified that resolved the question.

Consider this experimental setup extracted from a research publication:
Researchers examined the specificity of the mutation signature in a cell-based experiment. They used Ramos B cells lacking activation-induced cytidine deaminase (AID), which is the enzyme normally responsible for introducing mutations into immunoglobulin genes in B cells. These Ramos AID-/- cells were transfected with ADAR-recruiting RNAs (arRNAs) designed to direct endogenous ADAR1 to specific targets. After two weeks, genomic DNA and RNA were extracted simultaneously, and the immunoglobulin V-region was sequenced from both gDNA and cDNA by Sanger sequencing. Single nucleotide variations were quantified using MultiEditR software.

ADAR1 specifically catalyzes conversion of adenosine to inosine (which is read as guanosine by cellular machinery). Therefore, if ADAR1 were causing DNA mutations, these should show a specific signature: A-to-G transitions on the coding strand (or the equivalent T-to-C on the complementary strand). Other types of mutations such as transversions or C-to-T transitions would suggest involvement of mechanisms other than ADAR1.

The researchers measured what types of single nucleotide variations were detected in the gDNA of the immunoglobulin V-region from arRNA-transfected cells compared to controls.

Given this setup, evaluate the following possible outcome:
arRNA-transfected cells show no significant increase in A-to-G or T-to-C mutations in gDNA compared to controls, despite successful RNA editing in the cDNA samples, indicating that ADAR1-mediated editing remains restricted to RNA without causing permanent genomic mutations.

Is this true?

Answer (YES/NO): NO